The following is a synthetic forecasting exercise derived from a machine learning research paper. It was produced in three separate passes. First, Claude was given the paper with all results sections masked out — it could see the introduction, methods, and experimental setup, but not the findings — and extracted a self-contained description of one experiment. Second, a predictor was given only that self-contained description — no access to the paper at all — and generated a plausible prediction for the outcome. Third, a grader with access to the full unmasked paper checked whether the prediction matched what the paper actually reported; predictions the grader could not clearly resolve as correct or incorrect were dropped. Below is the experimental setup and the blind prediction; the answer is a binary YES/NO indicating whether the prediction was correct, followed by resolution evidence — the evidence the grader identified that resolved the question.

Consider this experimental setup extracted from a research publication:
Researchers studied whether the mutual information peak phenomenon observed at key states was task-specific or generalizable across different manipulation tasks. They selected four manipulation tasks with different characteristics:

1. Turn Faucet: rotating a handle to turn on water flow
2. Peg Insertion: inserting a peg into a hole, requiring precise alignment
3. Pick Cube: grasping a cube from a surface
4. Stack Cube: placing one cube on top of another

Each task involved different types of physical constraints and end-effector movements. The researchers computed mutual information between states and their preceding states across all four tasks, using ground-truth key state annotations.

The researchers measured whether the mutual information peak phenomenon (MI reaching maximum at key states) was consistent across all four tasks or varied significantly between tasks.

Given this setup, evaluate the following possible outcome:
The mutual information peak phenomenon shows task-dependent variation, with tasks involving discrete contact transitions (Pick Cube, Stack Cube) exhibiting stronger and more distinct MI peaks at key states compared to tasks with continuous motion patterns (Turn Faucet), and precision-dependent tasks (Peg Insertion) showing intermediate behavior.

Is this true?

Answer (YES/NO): NO